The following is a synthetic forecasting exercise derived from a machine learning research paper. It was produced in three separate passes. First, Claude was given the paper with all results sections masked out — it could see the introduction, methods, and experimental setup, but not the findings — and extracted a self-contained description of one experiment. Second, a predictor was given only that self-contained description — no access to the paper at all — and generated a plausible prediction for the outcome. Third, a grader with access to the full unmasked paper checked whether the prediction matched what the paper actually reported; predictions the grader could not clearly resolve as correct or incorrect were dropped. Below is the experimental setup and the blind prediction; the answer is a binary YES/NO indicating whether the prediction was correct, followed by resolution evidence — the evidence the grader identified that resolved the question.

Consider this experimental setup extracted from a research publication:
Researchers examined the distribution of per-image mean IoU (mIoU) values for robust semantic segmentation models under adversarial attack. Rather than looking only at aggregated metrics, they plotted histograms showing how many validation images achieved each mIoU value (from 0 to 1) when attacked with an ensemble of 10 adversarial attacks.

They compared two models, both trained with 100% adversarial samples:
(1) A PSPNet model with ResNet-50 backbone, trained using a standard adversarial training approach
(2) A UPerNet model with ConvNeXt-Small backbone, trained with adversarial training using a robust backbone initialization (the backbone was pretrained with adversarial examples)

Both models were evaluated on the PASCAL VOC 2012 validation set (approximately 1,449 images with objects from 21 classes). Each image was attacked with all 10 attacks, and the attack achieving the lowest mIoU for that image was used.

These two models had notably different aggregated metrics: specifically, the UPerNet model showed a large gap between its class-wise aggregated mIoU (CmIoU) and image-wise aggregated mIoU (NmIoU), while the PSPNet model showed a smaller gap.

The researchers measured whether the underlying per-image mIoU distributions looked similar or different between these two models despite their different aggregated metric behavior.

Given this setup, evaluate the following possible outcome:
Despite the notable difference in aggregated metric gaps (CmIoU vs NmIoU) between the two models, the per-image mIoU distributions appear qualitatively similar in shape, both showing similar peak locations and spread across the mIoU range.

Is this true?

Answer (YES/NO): YES